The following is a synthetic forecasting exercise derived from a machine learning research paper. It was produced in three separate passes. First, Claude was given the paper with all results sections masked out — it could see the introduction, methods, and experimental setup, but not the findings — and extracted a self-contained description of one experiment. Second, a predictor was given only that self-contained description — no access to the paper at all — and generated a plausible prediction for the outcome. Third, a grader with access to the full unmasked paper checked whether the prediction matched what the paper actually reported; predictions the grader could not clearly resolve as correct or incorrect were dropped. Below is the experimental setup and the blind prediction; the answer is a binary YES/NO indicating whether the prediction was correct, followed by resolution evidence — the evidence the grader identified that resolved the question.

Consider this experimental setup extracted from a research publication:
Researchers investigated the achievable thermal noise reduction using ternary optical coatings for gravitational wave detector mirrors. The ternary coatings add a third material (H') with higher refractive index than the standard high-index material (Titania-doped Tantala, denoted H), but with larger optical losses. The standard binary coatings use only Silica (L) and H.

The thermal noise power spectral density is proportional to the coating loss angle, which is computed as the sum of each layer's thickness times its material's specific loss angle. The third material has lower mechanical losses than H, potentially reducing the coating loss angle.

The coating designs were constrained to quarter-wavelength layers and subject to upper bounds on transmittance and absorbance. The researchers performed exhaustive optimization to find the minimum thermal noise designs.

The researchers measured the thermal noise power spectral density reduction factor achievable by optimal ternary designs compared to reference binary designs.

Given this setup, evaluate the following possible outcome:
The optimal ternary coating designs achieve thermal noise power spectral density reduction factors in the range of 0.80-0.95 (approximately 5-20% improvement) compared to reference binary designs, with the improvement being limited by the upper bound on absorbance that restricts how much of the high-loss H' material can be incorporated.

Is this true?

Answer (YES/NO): NO